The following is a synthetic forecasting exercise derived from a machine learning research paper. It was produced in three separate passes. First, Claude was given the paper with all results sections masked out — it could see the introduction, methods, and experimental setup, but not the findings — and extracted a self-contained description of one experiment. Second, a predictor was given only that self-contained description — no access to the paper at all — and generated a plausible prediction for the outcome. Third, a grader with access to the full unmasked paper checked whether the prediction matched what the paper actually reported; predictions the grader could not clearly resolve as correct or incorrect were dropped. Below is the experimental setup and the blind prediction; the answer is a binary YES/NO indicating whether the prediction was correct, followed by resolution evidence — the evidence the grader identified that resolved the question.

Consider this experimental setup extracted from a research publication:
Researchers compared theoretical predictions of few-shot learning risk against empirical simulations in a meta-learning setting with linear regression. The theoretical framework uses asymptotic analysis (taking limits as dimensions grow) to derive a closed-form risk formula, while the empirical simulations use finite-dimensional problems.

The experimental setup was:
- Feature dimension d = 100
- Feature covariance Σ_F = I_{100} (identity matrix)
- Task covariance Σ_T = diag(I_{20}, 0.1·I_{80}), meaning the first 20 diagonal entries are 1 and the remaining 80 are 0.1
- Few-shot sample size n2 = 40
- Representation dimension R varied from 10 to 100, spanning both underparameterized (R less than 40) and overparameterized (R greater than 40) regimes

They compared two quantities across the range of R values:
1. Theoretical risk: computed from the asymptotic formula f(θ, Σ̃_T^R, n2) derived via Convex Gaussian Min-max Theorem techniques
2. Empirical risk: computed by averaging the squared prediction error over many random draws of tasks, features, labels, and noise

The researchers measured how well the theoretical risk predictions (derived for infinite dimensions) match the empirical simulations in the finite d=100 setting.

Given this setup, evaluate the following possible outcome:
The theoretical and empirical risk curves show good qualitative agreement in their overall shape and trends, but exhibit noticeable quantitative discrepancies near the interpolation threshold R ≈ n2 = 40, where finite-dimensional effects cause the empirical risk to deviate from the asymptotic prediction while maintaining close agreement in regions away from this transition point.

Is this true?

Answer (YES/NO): NO